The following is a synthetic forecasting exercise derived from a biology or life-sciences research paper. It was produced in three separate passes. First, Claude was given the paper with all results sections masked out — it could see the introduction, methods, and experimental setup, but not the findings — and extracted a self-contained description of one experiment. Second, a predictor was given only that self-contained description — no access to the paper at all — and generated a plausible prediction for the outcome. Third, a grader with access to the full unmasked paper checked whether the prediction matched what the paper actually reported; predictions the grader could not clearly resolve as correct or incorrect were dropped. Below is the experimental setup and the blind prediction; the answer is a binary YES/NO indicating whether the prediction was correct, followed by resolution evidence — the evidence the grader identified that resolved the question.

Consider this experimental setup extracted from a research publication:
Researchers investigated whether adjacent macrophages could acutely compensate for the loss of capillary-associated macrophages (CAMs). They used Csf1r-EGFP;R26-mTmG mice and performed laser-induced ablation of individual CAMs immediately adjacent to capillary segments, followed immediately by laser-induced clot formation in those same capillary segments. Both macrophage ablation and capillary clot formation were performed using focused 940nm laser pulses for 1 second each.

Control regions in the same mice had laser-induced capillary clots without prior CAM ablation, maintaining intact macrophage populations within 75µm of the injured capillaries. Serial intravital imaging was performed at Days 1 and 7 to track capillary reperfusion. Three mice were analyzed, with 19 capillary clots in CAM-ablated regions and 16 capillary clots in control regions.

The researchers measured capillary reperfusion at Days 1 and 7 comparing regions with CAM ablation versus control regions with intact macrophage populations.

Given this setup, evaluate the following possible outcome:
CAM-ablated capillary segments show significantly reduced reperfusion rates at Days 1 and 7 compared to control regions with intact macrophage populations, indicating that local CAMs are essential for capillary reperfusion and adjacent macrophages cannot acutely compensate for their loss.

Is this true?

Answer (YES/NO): YES